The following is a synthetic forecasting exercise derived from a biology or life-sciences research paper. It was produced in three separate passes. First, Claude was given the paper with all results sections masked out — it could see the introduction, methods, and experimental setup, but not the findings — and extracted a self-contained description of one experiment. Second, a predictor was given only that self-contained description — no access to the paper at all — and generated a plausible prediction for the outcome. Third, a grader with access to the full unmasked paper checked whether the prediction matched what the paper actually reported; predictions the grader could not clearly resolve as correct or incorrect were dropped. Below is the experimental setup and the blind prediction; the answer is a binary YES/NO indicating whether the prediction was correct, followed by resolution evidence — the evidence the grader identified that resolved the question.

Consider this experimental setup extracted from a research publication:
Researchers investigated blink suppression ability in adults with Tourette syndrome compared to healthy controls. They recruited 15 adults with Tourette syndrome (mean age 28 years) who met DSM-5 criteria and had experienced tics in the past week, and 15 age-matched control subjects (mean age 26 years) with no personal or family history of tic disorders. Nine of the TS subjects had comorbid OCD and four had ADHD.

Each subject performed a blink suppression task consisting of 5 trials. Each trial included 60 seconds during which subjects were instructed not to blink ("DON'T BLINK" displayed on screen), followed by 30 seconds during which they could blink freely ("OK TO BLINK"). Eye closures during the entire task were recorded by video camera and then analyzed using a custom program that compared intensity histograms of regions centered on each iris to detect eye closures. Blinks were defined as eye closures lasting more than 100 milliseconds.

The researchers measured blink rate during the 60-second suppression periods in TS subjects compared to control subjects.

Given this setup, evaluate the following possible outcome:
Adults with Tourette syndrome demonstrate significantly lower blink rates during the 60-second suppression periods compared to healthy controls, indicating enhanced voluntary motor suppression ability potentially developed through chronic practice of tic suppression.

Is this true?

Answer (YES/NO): NO